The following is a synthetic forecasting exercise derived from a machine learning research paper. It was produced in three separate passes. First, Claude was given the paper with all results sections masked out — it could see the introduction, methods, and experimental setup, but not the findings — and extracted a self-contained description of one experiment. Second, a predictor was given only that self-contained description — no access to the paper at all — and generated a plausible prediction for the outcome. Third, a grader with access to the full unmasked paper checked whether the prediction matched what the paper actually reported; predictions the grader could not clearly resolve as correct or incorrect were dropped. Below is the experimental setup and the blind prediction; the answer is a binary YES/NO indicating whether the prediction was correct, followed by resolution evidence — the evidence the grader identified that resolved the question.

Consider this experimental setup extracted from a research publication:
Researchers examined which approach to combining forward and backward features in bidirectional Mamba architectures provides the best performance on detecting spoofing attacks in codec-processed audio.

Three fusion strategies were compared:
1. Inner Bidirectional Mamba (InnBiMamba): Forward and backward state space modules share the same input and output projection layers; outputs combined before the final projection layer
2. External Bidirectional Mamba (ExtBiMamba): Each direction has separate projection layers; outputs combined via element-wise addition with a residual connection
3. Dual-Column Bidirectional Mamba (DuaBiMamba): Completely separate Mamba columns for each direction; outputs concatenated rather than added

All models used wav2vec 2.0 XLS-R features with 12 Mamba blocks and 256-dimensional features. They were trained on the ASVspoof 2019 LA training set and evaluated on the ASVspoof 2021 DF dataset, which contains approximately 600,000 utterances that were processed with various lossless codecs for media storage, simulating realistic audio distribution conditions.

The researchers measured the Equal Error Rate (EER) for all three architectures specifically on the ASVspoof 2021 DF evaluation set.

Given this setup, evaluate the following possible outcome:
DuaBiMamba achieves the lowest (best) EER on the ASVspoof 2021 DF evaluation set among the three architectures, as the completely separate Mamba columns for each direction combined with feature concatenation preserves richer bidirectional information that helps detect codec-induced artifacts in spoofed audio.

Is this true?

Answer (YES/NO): NO